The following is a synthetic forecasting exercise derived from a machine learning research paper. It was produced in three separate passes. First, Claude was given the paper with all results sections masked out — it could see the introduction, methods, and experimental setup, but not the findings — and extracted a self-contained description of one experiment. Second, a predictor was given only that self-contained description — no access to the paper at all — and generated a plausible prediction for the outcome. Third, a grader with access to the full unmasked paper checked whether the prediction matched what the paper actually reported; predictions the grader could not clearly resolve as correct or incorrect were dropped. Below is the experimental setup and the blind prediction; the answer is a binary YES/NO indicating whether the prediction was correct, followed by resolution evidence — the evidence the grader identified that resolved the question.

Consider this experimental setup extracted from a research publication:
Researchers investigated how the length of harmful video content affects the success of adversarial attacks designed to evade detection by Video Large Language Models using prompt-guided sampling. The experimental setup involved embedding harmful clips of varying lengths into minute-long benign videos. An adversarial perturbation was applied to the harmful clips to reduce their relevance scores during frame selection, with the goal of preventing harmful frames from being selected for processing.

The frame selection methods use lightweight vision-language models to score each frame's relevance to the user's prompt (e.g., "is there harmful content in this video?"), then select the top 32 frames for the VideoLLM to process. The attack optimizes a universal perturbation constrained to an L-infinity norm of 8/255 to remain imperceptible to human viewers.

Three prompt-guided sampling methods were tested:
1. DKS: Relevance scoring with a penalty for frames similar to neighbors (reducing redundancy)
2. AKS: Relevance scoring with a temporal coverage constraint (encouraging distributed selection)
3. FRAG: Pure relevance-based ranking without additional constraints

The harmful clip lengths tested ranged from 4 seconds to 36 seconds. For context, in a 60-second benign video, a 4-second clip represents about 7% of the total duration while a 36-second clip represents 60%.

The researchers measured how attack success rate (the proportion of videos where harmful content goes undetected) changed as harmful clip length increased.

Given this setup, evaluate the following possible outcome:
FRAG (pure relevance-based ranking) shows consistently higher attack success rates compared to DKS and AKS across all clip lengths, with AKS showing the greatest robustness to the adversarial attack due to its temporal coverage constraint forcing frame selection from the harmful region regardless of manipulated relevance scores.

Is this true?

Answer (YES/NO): NO